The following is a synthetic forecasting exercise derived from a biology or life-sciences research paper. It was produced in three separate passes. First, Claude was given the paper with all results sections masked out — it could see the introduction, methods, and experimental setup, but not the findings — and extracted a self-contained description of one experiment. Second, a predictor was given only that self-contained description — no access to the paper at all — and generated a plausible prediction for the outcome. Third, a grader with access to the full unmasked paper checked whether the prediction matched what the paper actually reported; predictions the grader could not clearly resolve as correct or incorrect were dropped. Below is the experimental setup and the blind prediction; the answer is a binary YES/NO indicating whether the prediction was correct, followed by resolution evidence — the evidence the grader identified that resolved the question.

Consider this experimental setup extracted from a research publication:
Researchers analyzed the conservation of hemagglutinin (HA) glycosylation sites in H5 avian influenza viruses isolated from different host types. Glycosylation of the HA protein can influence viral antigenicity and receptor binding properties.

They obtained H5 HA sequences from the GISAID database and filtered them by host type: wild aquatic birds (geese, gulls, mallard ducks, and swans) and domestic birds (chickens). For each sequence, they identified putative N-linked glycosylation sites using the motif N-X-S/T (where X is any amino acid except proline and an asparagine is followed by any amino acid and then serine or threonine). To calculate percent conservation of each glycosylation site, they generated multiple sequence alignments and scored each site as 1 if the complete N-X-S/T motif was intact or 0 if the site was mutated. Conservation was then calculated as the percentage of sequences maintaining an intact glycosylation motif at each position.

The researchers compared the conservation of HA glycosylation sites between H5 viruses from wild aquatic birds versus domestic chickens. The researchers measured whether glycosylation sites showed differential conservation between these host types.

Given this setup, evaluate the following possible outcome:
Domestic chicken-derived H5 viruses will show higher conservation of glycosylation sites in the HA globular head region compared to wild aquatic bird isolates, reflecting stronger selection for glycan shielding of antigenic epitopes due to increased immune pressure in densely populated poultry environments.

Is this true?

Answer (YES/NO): NO